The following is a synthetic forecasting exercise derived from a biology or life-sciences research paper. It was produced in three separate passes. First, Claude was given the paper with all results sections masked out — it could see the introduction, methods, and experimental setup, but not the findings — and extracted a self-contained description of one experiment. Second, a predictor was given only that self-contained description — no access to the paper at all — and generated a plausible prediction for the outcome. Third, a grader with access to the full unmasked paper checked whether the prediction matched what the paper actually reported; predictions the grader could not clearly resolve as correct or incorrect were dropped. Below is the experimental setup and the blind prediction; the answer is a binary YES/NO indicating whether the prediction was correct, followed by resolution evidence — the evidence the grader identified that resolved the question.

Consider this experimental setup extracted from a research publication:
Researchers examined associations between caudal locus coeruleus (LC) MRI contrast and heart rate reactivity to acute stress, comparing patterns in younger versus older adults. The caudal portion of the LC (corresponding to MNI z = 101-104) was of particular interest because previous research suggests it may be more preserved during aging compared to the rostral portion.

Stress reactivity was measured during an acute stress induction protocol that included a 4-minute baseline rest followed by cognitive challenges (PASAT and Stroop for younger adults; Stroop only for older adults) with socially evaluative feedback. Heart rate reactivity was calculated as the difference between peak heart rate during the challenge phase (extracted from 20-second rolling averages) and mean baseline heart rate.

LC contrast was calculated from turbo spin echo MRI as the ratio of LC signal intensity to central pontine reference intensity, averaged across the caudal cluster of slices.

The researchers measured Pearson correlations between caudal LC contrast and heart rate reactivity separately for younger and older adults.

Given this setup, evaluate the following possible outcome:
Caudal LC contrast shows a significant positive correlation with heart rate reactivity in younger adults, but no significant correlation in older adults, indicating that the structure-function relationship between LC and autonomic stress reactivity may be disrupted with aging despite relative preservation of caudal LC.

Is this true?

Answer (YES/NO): NO